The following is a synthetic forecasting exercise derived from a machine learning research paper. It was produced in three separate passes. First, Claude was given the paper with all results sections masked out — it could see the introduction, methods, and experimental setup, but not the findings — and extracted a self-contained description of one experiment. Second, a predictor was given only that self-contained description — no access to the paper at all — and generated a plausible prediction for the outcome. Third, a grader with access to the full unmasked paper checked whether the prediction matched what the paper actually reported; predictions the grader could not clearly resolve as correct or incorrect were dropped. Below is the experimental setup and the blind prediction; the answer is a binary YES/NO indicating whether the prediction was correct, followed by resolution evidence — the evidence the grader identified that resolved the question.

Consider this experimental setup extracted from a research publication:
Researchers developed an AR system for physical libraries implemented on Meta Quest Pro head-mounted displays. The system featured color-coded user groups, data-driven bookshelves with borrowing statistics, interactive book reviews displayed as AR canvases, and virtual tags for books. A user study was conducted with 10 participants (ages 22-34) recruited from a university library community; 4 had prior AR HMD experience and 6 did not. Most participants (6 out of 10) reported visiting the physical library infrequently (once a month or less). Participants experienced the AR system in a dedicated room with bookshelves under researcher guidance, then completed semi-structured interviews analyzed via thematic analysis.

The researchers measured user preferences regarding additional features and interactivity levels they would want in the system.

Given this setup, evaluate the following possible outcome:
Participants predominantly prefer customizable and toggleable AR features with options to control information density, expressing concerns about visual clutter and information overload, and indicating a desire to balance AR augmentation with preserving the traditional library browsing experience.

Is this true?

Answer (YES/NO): NO